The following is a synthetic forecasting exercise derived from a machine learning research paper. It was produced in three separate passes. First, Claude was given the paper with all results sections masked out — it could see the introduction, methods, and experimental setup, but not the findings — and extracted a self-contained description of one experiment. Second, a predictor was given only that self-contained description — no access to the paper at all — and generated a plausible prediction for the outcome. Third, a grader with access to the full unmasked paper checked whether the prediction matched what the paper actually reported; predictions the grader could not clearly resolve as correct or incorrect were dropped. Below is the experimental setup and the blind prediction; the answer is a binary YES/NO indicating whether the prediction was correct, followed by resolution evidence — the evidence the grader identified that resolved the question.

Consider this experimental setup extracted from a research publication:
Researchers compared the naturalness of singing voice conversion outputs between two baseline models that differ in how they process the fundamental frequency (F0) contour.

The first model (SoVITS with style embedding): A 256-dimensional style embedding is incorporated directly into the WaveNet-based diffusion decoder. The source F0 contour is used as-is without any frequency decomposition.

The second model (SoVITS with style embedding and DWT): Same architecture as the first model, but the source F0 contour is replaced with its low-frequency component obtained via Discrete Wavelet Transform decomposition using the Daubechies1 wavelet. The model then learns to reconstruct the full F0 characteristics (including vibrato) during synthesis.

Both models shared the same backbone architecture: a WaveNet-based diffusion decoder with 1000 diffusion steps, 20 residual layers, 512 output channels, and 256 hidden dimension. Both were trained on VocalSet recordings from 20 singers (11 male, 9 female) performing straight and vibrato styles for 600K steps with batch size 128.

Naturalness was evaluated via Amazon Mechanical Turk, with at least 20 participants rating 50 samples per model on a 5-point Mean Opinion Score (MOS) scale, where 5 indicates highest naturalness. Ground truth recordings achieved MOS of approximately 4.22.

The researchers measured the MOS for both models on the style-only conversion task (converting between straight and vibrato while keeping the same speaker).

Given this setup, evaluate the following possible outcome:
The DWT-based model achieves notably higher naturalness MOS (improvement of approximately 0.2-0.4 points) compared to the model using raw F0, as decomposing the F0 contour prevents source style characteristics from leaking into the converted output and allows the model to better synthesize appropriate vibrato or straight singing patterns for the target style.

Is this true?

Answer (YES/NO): NO